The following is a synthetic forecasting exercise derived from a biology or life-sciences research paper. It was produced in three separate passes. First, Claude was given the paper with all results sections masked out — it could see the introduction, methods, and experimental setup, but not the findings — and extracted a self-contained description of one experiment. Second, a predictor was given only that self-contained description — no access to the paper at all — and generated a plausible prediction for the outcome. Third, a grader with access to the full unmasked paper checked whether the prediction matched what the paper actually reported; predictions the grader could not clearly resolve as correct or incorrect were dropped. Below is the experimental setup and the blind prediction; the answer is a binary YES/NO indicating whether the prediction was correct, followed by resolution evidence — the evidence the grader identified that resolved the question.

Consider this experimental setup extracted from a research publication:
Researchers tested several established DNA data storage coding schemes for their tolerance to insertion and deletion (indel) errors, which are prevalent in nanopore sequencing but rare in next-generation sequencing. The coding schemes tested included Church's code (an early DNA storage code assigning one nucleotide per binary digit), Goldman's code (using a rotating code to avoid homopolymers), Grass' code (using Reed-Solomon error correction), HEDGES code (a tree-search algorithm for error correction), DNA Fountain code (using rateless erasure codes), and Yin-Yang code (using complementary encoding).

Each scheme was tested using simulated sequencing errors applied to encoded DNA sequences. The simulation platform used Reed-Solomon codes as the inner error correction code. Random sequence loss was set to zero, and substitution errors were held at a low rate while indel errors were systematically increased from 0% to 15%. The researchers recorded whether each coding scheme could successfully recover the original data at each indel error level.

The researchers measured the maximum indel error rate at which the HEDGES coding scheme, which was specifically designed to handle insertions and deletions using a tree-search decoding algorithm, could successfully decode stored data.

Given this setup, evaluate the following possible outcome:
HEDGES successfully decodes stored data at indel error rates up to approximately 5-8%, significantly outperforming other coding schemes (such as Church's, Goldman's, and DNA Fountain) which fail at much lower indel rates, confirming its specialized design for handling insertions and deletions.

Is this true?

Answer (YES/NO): YES